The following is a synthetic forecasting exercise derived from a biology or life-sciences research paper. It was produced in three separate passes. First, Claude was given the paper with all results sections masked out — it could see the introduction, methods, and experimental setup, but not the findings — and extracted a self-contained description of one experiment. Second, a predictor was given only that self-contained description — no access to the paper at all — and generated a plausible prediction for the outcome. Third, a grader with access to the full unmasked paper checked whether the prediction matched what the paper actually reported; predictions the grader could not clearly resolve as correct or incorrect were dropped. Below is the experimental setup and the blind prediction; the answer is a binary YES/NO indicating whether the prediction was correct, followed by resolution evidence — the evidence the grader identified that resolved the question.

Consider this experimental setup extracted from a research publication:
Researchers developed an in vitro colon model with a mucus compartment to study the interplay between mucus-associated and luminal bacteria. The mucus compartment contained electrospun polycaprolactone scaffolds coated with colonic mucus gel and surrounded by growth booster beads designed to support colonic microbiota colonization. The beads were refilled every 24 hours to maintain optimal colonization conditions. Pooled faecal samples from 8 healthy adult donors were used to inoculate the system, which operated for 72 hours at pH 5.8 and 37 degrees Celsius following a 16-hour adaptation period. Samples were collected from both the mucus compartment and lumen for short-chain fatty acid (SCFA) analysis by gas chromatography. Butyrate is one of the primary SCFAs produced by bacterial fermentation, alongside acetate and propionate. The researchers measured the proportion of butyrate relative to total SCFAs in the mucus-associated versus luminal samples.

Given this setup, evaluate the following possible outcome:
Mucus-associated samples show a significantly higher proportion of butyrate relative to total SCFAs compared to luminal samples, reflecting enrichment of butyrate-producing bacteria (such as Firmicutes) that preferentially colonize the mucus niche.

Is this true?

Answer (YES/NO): NO